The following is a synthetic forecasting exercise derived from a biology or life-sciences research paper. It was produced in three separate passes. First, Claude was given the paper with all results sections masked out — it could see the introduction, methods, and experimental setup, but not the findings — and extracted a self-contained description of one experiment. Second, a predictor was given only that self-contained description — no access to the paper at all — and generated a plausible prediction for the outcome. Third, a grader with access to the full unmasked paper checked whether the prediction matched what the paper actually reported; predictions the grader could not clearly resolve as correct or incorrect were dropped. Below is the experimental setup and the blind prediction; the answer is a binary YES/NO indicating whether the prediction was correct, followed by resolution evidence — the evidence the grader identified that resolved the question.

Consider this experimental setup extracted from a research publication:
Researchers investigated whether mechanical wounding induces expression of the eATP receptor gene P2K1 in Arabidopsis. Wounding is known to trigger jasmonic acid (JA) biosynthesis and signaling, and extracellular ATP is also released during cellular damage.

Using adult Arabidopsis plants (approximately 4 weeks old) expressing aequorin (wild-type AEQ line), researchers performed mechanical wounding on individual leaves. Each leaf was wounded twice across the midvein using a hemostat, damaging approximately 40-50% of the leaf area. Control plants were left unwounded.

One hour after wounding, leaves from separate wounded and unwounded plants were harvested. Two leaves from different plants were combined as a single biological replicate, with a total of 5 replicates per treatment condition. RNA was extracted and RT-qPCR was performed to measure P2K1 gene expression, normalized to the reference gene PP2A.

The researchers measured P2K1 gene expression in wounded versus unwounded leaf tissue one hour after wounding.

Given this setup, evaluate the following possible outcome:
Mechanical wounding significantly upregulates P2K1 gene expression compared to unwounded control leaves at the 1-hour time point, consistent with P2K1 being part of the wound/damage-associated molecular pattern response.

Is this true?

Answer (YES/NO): YES